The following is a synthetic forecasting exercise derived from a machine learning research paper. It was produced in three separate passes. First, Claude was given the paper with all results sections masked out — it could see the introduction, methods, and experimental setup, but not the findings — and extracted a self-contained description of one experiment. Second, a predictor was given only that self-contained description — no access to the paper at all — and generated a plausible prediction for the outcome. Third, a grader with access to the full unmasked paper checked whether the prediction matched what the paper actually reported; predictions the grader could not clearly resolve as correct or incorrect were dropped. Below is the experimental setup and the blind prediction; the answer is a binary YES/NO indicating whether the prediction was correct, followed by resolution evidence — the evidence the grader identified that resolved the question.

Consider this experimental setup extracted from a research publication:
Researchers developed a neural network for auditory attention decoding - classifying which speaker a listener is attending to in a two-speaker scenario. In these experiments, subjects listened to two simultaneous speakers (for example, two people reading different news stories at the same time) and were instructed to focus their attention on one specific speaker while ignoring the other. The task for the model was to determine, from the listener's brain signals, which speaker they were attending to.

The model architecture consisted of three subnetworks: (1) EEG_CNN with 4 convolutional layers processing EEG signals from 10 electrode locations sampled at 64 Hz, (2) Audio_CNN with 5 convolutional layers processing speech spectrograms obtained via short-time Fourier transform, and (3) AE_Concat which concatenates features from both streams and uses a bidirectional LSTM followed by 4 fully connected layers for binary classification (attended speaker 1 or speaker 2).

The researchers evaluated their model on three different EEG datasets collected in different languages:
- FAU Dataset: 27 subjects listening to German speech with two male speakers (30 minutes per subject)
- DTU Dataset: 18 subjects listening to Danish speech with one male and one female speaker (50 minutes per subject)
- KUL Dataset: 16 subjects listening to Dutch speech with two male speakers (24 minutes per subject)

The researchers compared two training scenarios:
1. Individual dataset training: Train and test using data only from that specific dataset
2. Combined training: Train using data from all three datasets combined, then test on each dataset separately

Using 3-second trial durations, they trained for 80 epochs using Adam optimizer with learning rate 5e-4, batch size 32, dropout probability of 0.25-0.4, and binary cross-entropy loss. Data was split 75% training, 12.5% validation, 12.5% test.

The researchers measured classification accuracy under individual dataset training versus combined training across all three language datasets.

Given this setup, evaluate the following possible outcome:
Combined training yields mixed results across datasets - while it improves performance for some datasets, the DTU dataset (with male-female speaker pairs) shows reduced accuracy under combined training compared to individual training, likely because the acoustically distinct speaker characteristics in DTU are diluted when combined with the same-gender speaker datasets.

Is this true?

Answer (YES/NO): NO